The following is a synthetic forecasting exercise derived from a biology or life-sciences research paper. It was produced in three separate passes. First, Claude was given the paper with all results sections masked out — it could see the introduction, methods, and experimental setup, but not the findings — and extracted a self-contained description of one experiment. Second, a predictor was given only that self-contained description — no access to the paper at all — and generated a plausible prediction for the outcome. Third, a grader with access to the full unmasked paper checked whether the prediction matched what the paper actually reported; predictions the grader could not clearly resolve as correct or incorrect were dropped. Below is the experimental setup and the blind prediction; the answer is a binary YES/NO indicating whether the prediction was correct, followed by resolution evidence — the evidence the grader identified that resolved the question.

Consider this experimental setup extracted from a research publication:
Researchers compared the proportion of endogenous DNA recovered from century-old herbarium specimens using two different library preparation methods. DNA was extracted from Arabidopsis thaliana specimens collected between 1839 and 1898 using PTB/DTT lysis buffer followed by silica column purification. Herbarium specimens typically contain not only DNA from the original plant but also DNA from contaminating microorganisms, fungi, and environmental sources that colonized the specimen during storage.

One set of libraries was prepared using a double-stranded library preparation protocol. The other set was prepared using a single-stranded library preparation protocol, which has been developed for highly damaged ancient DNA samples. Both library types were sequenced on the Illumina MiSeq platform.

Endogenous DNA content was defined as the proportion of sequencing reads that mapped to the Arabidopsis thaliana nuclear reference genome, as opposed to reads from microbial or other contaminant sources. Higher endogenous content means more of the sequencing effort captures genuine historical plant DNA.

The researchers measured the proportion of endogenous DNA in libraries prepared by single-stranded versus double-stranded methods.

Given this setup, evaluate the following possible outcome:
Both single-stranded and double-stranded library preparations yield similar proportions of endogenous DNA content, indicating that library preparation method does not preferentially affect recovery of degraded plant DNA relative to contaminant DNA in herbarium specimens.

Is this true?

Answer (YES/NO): NO